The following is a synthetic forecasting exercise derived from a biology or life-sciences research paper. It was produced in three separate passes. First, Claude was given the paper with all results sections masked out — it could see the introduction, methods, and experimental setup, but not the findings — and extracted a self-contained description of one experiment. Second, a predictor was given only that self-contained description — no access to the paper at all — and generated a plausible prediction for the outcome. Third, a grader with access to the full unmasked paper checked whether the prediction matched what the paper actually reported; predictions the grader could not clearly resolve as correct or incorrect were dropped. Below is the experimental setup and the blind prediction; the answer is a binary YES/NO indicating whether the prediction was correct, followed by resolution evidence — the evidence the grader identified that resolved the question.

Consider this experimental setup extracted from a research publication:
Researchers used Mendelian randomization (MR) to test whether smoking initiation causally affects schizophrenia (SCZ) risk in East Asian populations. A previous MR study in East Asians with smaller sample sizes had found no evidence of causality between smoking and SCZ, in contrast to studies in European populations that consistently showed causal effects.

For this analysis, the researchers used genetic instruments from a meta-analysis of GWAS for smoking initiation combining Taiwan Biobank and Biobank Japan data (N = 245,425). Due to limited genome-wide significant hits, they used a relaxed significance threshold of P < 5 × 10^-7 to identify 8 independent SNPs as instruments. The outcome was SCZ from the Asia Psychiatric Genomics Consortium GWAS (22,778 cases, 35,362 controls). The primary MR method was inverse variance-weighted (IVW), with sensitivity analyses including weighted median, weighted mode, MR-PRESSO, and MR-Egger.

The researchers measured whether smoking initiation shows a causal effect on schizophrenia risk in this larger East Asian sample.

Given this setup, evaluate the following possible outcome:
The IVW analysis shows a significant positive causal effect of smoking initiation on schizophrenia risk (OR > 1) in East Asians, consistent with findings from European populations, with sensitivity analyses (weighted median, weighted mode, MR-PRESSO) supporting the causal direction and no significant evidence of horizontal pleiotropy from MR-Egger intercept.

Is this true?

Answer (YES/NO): NO